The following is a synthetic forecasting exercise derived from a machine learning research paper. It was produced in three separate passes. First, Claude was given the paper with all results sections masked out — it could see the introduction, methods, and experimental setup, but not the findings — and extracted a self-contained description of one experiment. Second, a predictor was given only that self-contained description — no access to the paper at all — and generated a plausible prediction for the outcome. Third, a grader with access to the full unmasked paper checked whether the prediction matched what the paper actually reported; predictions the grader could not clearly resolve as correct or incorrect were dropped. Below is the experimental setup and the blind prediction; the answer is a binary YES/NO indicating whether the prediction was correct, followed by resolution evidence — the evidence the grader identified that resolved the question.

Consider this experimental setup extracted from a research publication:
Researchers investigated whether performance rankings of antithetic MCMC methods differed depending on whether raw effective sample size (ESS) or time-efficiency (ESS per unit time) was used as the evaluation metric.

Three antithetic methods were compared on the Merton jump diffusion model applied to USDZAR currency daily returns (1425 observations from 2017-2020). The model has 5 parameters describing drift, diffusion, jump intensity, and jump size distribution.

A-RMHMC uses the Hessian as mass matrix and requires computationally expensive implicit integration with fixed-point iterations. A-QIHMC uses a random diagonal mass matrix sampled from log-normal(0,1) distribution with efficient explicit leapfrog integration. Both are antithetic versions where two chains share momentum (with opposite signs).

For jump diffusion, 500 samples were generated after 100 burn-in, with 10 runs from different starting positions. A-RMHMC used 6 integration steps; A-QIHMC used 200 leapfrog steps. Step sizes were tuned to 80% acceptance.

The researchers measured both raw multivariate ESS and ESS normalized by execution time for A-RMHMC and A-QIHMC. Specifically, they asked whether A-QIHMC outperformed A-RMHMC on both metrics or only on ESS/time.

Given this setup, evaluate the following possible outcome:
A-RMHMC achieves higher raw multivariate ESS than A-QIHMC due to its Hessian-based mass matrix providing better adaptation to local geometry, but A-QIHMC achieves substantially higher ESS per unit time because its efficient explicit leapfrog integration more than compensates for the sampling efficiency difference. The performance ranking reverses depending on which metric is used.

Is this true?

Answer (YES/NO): NO